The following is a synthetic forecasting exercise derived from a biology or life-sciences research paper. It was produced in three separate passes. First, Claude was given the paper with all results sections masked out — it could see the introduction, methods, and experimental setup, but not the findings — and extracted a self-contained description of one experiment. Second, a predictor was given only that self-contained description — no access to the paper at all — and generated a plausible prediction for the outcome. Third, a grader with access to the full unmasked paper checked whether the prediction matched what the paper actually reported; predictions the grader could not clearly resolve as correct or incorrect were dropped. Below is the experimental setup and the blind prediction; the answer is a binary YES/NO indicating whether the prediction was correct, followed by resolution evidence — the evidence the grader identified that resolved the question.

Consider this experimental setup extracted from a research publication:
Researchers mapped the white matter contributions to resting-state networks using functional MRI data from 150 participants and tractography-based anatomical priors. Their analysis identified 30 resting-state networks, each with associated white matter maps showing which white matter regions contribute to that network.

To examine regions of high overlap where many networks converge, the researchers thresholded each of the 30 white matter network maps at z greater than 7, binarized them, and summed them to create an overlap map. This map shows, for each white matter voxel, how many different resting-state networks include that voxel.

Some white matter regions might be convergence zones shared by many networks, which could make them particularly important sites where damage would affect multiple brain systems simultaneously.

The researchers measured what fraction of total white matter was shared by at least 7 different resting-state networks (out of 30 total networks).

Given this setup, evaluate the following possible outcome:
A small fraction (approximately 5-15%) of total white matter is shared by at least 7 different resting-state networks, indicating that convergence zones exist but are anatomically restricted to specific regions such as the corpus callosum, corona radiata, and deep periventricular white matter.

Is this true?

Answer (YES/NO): NO